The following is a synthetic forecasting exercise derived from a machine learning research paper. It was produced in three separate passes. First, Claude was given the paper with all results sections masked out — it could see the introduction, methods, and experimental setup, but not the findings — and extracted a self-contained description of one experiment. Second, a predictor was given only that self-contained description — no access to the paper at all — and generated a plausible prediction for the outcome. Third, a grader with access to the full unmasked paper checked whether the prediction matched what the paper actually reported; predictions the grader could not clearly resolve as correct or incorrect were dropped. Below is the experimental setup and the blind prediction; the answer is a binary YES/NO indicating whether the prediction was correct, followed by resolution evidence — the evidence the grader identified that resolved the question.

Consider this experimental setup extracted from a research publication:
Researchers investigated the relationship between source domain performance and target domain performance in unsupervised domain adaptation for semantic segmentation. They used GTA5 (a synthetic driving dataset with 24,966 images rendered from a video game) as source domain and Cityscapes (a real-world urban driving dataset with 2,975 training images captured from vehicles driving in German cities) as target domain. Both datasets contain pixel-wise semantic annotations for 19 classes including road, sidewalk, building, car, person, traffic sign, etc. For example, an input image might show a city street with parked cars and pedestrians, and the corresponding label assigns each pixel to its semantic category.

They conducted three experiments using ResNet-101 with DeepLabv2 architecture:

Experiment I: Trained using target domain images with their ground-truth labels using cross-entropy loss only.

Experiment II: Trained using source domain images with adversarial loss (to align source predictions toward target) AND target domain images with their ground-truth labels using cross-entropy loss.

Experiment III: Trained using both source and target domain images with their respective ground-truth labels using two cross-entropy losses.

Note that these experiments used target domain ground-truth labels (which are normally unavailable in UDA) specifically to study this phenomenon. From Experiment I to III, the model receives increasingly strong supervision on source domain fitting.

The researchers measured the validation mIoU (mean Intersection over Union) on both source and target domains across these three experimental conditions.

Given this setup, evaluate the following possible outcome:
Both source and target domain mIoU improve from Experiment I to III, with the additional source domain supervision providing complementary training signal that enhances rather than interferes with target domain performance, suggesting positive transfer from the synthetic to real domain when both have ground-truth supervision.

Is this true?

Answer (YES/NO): NO